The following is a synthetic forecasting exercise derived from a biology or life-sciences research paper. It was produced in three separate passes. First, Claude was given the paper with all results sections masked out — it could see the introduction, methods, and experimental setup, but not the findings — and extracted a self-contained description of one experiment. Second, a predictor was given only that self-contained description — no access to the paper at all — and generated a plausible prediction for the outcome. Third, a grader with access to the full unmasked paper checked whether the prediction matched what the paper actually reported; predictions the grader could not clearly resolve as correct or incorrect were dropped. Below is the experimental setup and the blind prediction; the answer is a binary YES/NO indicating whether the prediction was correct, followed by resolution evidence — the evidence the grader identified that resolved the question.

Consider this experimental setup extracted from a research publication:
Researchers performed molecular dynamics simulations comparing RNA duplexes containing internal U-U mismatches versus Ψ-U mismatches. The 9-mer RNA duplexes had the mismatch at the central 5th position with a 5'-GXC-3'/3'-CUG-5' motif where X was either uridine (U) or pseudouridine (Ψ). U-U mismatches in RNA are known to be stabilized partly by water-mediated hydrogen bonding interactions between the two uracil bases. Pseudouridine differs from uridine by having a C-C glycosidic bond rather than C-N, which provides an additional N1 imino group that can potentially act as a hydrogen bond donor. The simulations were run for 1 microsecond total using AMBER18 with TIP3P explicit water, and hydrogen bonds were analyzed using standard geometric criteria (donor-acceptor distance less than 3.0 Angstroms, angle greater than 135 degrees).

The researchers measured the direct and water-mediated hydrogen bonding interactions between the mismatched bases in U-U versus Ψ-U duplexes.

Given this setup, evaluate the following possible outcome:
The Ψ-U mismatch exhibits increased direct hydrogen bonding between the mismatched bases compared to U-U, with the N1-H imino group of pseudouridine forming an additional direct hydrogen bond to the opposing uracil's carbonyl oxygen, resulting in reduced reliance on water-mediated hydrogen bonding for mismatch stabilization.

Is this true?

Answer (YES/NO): NO